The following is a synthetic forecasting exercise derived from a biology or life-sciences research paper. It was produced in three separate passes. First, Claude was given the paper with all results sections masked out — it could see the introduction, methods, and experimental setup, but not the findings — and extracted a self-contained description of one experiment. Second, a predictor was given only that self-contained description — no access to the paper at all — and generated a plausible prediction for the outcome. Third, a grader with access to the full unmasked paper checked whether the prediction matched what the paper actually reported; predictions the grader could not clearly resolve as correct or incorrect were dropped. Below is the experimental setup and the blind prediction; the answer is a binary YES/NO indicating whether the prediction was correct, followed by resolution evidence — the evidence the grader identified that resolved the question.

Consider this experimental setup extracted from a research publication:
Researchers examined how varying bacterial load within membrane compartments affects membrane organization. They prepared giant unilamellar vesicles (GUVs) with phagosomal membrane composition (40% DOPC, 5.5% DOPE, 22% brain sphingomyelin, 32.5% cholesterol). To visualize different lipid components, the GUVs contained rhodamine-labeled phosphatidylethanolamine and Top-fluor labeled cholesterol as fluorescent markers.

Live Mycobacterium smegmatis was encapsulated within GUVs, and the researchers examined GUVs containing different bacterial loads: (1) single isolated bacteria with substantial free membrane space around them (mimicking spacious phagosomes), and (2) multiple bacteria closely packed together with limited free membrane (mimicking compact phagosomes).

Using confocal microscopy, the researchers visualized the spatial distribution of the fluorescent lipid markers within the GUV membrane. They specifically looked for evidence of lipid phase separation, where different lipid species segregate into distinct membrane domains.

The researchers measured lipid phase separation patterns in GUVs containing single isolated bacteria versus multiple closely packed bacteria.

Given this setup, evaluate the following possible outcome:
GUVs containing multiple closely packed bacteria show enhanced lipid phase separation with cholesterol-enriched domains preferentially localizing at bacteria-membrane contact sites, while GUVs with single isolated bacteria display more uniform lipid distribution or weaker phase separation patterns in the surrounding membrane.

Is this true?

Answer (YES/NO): NO